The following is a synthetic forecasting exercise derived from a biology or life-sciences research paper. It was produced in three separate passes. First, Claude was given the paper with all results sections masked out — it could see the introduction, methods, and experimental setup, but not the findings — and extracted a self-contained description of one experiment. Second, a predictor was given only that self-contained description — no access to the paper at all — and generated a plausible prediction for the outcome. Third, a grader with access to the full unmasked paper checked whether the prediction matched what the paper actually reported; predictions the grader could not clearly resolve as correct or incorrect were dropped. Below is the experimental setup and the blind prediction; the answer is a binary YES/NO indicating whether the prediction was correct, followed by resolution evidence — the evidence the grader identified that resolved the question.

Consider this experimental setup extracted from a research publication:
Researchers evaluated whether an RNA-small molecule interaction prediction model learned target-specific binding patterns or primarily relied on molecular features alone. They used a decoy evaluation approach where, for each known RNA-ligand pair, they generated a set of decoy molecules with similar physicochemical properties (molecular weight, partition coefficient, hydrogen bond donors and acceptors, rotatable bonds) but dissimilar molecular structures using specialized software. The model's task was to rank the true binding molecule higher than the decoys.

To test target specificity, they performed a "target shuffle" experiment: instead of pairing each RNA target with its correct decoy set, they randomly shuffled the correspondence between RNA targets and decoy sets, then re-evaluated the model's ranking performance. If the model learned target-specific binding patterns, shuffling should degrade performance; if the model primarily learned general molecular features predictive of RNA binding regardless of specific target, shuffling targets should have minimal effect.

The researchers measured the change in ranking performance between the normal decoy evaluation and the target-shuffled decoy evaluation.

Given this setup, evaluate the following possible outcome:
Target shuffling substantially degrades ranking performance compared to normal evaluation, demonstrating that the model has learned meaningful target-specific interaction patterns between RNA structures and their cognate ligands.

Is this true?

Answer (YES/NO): YES